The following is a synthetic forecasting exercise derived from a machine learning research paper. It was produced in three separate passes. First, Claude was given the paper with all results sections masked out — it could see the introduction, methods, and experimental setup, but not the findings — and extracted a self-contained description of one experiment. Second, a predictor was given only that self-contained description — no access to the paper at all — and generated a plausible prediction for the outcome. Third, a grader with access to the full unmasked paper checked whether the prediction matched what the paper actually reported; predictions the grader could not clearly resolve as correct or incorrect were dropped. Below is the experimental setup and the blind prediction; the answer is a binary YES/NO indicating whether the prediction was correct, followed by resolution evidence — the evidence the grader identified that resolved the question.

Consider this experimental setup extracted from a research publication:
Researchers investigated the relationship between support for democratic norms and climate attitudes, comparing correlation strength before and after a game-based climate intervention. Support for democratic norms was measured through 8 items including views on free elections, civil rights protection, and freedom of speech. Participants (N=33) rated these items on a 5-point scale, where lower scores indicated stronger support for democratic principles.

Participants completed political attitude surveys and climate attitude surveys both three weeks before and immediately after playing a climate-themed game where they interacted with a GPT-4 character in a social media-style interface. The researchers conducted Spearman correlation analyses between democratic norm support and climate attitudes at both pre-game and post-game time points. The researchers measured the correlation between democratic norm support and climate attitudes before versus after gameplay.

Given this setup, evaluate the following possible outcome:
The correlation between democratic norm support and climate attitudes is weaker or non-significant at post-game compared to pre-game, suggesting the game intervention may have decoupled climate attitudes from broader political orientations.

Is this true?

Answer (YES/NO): NO